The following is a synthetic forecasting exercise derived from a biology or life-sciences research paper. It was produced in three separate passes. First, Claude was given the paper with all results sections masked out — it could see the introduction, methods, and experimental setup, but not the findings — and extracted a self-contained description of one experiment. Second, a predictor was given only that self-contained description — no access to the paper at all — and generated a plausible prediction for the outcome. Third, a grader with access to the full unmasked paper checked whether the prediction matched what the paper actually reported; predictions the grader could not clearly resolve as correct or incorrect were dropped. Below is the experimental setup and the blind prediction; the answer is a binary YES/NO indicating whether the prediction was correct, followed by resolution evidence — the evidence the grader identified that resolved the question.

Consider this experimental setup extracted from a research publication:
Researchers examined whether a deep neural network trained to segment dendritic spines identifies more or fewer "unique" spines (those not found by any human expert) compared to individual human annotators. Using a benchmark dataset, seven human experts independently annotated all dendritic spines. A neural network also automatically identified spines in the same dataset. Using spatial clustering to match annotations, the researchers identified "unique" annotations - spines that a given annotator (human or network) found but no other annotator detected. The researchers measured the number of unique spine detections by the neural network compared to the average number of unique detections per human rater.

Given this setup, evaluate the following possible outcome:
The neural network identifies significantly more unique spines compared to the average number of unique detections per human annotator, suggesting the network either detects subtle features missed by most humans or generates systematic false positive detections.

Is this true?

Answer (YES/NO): YES